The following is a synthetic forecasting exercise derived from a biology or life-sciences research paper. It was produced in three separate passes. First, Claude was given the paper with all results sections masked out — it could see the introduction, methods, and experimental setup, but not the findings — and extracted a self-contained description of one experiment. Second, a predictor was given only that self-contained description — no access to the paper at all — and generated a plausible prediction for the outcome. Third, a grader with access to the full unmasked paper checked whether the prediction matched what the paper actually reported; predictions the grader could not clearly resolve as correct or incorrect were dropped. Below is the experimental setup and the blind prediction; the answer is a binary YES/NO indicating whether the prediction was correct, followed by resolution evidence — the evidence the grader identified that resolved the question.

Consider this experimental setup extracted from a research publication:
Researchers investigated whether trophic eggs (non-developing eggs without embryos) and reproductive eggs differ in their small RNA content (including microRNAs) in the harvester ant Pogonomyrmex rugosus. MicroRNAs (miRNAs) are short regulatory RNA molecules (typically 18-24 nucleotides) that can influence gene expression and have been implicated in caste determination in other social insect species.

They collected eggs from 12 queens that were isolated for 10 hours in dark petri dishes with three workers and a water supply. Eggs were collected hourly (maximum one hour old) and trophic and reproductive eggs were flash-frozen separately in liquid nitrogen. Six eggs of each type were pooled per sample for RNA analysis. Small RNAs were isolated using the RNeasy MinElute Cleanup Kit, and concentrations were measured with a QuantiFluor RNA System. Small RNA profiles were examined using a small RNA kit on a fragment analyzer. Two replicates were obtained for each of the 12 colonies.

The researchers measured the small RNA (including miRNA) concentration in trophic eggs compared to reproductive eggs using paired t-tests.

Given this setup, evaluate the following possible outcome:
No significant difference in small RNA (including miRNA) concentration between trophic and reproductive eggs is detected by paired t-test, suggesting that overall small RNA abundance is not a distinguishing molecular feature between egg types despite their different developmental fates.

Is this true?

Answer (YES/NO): NO